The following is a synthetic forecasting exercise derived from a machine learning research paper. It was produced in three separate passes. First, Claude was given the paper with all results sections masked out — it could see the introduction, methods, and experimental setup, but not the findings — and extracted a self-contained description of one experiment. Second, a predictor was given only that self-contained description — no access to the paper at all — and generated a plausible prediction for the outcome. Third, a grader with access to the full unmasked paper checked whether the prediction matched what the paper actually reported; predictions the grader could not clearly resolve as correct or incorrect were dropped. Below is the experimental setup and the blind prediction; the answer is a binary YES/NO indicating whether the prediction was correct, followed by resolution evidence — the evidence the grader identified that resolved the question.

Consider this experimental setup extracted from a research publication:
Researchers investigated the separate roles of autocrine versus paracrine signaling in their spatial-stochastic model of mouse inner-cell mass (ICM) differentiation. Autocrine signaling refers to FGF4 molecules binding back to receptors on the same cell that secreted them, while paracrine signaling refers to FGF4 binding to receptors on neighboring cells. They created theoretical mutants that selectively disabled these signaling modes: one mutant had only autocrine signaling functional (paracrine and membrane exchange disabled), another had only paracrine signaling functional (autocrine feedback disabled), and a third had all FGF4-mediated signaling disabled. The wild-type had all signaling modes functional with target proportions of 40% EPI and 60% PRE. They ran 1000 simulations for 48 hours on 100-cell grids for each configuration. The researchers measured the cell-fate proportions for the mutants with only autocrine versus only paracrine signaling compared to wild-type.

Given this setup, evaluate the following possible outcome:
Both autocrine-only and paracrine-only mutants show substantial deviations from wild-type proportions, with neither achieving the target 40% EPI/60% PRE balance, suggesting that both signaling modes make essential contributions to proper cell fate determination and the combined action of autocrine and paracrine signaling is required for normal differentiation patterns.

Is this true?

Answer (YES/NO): NO